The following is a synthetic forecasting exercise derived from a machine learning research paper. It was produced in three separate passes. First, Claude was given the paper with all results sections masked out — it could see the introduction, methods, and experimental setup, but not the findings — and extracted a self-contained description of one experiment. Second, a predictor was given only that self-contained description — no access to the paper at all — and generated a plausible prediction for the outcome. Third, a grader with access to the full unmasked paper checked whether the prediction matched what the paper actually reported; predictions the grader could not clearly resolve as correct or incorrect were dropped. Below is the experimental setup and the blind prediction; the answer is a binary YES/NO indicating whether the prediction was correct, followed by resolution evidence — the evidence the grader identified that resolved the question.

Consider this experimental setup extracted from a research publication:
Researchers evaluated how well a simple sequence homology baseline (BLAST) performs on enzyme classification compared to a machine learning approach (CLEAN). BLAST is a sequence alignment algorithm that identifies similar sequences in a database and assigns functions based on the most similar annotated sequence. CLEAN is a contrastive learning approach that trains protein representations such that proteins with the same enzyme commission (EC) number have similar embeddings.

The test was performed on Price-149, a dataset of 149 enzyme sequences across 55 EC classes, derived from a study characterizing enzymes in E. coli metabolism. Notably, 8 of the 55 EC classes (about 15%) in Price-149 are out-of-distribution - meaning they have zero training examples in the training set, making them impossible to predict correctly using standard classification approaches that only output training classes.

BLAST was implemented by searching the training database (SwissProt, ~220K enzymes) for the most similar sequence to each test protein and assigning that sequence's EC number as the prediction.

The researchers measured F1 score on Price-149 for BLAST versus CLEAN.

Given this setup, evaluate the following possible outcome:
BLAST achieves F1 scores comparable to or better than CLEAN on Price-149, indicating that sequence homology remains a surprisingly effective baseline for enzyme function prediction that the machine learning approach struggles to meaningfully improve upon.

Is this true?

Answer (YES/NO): NO